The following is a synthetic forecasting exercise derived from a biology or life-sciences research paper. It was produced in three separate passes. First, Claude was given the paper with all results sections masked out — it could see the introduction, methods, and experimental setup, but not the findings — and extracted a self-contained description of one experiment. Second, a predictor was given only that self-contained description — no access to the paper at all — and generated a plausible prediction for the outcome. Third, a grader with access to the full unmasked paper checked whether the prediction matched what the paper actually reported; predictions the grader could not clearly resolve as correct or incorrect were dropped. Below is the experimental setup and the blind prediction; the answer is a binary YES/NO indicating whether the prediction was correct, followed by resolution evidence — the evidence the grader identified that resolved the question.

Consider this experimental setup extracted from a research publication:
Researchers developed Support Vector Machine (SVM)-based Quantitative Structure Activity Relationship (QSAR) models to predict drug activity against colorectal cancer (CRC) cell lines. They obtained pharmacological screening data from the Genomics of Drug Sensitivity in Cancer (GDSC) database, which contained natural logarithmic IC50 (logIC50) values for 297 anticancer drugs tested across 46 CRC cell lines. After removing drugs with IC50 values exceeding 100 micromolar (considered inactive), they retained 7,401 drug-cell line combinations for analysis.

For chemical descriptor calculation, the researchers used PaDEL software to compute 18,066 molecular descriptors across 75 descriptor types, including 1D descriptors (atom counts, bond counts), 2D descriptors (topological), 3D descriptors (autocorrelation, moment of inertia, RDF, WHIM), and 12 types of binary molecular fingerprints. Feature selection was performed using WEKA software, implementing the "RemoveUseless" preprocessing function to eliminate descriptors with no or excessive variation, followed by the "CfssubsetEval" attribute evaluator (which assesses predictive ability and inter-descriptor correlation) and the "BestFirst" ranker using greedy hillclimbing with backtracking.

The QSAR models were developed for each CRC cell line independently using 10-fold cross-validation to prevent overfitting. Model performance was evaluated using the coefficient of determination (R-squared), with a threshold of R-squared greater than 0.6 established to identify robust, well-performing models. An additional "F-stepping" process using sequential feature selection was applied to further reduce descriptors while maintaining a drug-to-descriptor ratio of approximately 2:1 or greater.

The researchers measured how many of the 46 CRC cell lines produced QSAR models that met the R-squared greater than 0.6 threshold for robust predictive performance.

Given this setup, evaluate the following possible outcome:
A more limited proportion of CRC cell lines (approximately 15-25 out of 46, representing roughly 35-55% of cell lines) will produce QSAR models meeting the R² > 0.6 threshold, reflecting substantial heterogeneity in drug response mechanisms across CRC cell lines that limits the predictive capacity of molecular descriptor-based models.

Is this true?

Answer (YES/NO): NO